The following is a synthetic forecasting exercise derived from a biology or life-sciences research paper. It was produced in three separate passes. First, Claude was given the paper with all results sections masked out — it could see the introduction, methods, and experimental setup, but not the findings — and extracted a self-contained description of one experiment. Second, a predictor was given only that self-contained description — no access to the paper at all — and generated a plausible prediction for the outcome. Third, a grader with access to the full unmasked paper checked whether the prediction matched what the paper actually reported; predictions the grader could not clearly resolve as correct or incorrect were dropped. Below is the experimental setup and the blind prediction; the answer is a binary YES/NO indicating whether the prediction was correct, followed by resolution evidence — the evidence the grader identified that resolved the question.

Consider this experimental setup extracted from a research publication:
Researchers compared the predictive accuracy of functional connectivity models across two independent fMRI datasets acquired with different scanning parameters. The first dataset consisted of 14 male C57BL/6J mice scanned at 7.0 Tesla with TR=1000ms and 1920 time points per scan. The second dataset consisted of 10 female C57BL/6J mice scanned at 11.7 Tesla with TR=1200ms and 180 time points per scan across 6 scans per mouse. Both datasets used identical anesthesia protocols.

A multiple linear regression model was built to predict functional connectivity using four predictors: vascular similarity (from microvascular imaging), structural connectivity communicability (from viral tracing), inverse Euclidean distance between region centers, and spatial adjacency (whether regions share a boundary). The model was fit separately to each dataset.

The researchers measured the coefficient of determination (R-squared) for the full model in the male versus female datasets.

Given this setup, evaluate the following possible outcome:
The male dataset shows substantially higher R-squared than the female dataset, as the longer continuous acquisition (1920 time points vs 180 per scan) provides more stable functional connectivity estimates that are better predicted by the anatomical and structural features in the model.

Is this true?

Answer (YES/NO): NO